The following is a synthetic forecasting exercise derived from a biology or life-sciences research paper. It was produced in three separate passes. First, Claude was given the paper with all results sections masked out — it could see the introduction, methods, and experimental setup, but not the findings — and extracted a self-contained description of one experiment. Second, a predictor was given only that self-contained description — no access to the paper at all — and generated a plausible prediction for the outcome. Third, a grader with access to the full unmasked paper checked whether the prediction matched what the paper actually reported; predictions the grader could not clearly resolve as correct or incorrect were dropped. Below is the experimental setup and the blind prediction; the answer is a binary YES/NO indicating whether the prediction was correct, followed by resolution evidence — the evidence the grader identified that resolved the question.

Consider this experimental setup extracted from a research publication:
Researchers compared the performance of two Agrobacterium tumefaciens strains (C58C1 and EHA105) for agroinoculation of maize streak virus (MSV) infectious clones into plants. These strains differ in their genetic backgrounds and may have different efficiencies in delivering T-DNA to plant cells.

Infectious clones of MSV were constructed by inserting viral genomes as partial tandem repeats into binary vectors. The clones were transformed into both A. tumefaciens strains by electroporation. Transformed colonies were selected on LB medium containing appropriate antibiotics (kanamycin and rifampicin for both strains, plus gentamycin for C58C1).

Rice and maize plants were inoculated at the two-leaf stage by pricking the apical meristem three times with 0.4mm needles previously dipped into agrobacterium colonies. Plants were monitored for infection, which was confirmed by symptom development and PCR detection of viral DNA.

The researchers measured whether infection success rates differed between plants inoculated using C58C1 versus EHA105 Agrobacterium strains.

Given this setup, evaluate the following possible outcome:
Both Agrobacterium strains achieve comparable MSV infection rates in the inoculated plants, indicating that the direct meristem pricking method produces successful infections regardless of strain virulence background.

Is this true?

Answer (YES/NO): YES